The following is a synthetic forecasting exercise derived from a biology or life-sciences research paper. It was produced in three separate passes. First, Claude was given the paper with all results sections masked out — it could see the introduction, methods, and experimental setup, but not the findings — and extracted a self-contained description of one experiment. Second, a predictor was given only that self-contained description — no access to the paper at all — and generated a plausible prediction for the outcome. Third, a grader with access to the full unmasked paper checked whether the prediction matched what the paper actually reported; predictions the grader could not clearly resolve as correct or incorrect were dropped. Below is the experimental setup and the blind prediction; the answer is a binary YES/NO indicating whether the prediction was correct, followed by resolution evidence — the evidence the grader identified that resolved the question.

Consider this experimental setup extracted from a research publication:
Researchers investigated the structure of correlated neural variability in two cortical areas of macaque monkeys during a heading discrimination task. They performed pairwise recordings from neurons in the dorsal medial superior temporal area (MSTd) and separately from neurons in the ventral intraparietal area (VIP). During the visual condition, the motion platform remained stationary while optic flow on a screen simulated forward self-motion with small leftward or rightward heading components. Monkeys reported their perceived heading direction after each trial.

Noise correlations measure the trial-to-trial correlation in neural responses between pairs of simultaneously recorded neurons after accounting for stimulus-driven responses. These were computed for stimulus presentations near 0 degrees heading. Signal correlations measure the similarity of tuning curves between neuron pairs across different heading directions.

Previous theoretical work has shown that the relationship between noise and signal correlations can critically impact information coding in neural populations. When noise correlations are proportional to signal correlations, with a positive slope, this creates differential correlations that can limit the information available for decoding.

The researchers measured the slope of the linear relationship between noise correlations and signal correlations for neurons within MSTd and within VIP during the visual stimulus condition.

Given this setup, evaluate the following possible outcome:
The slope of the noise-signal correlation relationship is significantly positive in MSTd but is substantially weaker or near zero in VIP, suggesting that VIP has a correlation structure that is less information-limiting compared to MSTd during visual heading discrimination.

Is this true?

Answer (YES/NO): NO